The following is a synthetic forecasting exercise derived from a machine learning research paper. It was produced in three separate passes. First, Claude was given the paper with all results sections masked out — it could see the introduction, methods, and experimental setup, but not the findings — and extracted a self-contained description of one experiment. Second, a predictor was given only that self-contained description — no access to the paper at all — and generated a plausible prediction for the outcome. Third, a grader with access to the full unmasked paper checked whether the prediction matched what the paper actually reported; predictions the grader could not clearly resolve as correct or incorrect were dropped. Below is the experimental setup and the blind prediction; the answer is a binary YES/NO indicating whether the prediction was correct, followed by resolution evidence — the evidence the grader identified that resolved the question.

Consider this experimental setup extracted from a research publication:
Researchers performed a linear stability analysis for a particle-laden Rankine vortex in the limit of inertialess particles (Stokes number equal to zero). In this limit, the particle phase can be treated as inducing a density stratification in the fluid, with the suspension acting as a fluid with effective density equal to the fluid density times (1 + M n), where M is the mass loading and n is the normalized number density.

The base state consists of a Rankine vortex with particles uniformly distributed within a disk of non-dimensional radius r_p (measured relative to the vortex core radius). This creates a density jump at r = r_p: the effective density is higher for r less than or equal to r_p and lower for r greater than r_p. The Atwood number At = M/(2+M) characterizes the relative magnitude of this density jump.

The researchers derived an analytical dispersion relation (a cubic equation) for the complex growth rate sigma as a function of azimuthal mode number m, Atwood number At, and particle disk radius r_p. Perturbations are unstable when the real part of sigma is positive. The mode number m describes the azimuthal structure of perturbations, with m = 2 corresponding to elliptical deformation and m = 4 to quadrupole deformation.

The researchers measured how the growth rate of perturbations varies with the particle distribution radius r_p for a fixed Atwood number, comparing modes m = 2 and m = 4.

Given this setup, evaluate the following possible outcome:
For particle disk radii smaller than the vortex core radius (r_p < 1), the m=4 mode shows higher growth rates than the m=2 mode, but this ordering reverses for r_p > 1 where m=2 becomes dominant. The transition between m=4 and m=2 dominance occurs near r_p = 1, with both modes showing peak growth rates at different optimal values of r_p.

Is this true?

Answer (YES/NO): NO